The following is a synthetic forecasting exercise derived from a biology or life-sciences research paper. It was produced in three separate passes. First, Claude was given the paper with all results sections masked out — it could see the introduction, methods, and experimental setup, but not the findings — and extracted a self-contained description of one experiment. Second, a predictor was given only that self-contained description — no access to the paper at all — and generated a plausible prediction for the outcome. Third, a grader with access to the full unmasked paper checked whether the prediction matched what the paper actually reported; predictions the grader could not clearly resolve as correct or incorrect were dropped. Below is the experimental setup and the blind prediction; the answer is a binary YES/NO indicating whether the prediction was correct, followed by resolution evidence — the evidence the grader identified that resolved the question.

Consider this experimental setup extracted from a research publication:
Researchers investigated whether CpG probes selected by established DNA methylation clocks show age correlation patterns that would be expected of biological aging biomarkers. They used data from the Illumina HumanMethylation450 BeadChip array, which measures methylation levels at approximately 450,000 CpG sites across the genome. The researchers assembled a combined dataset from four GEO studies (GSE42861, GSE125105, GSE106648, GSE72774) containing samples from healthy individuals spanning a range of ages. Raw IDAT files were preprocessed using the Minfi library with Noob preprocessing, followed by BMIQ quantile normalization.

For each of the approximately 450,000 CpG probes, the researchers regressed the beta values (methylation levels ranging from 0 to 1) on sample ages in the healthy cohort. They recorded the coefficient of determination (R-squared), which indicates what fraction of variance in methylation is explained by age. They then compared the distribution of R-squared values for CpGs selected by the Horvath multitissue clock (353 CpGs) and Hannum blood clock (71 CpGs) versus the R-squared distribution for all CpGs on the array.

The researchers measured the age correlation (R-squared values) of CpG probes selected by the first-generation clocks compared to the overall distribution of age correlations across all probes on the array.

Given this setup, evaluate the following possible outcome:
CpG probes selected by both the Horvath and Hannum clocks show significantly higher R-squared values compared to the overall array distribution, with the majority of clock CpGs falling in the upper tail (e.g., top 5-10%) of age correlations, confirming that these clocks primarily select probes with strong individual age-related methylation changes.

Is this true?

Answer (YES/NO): NO